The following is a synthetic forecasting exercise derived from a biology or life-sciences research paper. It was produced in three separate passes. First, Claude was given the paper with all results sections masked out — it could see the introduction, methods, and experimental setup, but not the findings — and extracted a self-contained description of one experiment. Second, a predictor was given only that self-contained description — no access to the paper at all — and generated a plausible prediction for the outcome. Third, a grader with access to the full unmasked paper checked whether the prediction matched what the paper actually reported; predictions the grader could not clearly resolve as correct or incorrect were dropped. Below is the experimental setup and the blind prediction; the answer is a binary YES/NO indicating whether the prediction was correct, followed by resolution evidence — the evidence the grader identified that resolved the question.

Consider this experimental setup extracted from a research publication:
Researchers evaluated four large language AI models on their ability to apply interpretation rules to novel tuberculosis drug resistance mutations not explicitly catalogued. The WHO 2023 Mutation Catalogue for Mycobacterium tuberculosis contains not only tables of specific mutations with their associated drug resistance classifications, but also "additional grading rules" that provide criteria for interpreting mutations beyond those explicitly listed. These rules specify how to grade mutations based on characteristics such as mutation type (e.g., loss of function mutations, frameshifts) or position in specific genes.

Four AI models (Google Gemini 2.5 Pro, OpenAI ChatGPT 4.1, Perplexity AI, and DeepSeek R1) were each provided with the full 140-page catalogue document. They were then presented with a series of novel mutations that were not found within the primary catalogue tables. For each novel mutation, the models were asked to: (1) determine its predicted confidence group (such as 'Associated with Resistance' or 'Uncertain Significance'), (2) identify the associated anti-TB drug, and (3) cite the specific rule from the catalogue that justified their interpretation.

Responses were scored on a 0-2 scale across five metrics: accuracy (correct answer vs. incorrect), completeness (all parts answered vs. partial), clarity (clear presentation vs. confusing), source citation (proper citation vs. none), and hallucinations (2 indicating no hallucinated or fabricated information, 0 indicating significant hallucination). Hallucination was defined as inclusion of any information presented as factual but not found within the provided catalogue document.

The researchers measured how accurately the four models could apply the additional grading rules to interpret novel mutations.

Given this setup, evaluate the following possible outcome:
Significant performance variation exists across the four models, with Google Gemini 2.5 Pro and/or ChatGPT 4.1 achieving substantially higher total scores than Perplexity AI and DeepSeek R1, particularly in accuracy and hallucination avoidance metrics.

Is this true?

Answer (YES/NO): NO